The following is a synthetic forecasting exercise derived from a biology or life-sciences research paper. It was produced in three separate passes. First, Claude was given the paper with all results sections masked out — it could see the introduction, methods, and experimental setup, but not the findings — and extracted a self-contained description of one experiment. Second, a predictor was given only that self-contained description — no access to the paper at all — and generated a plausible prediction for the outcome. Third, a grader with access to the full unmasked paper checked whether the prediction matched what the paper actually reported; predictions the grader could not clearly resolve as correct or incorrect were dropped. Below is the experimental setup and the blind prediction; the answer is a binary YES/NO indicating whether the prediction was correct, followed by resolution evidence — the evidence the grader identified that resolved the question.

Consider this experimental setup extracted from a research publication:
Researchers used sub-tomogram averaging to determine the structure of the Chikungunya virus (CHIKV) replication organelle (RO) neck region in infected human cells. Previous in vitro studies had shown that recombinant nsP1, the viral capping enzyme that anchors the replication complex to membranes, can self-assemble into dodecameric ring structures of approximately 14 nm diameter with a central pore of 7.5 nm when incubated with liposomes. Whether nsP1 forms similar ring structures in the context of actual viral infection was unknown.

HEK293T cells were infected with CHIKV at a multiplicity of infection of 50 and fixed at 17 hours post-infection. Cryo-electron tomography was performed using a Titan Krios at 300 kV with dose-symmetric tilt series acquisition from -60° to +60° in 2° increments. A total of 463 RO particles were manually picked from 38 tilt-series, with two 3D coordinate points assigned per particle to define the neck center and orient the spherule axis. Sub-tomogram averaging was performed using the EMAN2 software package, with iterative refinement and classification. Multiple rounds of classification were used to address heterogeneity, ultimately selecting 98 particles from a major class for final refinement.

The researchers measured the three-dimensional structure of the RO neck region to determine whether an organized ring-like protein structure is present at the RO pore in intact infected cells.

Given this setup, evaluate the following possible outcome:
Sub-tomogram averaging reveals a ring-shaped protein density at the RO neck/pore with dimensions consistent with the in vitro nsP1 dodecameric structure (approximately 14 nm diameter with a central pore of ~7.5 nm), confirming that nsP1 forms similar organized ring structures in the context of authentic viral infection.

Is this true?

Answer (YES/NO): YES